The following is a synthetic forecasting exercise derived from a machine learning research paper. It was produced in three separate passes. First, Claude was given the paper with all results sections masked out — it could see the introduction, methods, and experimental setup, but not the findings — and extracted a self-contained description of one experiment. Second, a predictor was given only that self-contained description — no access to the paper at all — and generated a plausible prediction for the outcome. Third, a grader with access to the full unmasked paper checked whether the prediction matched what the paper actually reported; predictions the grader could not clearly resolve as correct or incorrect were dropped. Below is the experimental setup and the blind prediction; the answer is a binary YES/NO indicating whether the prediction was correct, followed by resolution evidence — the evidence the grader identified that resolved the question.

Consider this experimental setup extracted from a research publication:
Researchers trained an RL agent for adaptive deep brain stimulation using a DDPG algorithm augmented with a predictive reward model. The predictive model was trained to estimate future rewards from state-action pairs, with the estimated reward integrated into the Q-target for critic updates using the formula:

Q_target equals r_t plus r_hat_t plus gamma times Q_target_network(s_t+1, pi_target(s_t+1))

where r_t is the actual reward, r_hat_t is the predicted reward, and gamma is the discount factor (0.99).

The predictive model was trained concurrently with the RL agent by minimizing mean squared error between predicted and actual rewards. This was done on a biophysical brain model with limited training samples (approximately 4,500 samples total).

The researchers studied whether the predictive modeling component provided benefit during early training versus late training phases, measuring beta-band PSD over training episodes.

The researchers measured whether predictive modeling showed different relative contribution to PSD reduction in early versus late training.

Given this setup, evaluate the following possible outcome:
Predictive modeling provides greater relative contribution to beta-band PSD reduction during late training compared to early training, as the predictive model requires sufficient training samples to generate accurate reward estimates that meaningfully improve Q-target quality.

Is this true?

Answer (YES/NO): NO